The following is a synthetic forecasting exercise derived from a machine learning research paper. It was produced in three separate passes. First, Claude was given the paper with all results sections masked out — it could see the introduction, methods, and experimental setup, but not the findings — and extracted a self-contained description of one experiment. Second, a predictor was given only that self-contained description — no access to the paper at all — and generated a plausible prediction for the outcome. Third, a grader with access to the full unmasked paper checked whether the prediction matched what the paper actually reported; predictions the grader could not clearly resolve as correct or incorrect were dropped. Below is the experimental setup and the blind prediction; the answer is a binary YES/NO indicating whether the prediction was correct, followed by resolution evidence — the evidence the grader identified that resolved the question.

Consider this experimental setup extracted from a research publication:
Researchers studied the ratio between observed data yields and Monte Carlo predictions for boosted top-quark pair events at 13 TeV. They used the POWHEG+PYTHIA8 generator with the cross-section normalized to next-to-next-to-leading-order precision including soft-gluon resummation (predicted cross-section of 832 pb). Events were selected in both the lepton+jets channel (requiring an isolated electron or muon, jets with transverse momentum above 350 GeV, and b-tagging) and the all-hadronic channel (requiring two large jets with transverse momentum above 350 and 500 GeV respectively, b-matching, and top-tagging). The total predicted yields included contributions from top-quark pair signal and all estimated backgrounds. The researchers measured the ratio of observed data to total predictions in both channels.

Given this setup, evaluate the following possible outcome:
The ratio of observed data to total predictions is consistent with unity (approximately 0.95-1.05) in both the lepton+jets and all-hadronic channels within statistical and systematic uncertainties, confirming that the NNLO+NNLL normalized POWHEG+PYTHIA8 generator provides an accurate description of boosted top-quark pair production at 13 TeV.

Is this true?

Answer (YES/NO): NO